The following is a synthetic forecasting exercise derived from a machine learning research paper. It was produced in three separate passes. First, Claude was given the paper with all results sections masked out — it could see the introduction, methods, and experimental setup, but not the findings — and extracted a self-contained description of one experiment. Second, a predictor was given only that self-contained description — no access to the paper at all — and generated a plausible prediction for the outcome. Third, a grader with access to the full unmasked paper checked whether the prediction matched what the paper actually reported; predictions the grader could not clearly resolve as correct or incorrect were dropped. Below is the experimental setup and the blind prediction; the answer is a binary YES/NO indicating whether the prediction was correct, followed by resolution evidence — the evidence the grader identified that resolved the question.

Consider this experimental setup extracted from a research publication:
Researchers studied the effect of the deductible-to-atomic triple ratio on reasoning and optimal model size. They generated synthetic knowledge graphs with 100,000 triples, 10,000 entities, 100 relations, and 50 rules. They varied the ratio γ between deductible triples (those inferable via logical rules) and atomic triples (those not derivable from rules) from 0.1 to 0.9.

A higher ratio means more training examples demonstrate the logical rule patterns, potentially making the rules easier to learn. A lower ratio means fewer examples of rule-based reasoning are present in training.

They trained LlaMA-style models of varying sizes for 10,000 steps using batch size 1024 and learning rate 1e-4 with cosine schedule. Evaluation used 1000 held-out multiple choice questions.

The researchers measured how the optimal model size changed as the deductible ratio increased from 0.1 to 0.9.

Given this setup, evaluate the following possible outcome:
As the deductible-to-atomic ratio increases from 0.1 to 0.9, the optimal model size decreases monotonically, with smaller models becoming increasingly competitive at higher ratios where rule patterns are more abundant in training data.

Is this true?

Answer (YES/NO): NO